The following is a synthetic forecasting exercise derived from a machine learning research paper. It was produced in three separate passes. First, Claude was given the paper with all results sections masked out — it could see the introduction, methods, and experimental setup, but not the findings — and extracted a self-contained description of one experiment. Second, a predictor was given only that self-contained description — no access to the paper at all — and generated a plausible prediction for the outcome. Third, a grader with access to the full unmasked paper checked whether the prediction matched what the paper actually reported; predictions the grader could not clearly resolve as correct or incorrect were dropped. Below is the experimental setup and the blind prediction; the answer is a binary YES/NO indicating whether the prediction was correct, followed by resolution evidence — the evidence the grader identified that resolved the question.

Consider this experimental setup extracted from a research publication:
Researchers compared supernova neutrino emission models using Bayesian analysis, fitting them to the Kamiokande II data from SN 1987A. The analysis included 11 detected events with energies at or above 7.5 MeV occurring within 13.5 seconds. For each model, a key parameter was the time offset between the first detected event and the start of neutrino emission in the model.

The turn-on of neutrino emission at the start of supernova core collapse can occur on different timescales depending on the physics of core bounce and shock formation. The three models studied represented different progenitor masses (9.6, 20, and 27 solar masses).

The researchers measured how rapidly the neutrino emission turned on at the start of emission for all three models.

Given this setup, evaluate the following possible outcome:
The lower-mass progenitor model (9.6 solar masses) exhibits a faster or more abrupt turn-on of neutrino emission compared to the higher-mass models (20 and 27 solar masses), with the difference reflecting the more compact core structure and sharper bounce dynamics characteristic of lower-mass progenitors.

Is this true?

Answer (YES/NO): NO